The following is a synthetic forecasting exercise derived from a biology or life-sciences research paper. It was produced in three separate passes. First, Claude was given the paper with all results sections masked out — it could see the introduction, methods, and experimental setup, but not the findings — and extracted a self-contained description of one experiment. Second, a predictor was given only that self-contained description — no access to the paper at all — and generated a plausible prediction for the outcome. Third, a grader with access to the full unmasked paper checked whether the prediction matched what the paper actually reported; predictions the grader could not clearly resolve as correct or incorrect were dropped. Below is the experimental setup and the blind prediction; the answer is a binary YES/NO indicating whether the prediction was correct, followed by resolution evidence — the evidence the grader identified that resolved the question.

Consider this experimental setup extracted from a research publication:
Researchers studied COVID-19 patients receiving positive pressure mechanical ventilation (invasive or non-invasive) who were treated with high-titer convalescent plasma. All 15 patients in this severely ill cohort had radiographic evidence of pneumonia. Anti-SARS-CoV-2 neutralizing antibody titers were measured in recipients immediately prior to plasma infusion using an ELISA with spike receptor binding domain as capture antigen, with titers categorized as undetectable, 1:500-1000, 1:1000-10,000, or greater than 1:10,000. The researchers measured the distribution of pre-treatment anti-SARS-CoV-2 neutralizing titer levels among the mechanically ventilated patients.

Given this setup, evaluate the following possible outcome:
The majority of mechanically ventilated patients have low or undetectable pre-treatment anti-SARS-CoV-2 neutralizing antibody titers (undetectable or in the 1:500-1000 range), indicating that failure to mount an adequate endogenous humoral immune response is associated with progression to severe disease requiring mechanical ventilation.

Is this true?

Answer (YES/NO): NO